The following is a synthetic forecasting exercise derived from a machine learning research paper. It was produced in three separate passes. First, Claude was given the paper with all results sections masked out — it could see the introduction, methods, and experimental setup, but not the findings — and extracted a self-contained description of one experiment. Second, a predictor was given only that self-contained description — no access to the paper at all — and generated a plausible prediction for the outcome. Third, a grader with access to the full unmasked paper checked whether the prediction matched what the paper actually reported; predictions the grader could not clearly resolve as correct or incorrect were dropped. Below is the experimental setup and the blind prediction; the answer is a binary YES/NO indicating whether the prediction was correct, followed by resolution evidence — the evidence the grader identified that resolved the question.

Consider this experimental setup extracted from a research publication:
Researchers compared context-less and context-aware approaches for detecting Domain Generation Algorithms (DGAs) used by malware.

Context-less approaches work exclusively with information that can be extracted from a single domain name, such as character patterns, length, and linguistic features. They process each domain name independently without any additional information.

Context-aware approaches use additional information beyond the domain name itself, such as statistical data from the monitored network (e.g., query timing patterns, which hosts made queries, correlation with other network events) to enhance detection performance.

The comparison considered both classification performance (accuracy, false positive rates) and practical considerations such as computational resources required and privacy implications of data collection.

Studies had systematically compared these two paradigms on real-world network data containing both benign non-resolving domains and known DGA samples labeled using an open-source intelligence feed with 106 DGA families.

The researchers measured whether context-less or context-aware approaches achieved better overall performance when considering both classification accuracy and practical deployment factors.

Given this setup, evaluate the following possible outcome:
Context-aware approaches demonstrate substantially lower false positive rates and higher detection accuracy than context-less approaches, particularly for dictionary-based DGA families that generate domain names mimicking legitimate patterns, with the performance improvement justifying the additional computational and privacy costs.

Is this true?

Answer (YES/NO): NO